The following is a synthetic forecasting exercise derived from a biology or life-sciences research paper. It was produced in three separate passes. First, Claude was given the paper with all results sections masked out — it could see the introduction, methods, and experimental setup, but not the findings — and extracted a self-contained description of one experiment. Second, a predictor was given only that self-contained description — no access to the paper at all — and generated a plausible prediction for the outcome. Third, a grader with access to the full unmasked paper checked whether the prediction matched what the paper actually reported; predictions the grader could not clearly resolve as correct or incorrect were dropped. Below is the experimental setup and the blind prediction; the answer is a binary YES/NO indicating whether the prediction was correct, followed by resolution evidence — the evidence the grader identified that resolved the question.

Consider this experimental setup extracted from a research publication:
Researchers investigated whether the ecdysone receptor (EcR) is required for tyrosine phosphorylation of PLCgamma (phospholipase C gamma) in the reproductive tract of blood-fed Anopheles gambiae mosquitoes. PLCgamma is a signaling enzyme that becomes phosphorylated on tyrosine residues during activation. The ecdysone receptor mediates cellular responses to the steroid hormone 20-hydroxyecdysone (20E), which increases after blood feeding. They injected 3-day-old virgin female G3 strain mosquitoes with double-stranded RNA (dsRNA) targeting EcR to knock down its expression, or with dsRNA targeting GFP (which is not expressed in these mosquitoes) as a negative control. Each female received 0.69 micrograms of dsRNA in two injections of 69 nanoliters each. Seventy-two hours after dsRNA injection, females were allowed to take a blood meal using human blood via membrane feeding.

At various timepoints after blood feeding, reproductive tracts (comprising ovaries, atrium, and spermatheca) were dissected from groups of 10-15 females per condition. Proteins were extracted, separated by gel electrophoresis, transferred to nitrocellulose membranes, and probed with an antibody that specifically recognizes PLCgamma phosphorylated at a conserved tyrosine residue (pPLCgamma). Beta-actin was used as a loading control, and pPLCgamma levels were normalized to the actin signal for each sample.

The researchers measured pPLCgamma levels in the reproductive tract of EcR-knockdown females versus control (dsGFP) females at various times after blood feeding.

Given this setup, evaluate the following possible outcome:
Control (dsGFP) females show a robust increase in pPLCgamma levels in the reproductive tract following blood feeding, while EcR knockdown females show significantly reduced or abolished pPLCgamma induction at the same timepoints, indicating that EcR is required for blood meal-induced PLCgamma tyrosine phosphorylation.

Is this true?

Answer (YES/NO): YES